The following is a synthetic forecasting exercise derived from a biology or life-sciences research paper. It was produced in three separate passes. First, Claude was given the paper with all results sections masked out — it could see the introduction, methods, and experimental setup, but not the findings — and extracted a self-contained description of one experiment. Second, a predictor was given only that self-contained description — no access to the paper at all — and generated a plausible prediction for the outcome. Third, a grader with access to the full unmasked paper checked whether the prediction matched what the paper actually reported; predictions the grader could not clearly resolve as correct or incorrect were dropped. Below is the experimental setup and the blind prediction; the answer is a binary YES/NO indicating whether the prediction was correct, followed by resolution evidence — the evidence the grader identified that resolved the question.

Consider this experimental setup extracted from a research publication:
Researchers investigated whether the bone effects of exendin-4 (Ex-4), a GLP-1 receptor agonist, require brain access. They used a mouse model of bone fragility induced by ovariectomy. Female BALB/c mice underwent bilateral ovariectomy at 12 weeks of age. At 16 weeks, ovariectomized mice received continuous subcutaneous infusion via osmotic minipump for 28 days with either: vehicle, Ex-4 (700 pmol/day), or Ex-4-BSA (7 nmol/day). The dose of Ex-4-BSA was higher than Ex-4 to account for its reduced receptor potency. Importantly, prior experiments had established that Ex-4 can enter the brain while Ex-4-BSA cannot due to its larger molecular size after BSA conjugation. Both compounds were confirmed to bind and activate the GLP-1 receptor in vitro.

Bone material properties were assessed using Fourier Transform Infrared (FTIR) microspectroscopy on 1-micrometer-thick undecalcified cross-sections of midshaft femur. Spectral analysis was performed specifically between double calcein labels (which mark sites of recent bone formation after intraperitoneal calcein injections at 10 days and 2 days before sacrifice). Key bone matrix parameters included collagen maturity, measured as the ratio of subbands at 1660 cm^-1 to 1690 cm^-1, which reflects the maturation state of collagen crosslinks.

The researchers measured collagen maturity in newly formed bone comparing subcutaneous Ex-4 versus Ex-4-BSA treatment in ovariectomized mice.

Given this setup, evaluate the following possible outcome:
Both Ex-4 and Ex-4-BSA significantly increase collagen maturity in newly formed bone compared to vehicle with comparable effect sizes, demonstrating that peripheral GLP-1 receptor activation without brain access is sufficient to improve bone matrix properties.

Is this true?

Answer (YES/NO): NO